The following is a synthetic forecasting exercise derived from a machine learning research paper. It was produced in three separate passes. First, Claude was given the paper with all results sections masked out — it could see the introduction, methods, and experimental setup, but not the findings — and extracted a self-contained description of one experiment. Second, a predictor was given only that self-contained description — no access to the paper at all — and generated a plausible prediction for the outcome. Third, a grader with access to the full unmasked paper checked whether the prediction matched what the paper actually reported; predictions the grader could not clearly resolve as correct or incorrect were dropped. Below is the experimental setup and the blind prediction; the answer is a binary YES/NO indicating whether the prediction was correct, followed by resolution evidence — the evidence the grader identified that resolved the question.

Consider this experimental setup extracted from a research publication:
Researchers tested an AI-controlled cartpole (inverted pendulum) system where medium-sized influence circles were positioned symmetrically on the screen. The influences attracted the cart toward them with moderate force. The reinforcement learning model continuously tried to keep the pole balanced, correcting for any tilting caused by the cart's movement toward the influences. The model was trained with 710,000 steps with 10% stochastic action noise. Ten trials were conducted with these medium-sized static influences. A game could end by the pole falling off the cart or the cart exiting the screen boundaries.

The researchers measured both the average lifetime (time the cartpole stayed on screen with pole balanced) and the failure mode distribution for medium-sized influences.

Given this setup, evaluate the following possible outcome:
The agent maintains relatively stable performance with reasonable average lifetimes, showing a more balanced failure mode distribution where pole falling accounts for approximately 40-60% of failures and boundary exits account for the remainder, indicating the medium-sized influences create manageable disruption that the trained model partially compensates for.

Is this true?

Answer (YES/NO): YES